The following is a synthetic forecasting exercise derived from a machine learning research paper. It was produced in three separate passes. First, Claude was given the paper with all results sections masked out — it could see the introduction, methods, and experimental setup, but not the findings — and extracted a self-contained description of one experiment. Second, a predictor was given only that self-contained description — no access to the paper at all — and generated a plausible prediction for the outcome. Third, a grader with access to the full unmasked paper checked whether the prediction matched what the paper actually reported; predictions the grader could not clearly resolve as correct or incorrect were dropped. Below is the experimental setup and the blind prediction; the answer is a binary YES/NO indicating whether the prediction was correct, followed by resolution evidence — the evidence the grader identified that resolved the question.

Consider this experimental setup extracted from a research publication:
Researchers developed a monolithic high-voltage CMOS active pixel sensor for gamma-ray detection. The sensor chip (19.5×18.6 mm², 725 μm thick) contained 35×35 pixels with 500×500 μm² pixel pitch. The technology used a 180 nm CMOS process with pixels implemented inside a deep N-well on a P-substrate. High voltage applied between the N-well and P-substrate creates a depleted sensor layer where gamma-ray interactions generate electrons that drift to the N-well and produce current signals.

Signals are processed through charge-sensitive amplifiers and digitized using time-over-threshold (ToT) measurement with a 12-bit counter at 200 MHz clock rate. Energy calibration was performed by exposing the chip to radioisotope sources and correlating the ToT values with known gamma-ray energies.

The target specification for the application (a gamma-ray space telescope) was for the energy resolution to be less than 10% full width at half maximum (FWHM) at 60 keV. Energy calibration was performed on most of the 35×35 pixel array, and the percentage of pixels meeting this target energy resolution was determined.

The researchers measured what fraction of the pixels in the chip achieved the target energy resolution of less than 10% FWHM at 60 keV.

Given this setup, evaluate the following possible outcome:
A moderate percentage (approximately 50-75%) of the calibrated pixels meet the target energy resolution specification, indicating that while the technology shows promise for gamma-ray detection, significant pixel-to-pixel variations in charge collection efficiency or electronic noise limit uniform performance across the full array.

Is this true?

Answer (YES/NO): NO